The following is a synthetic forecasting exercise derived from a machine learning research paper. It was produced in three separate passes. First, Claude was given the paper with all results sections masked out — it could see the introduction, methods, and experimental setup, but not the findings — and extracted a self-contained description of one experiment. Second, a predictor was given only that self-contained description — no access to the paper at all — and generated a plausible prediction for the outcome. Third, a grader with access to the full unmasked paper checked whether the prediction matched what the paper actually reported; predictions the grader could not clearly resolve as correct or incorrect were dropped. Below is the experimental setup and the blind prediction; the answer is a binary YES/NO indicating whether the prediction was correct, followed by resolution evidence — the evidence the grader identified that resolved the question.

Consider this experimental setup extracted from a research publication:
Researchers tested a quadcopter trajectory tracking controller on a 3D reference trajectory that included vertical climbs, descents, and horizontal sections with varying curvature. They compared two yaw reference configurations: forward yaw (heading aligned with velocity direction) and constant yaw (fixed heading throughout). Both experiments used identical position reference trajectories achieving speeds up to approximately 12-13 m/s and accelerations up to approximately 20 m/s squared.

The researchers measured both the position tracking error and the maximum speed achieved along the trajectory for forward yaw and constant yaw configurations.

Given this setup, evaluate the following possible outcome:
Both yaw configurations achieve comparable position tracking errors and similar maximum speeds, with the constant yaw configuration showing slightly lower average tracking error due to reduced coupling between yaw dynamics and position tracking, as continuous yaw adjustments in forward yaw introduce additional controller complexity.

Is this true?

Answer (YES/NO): NO